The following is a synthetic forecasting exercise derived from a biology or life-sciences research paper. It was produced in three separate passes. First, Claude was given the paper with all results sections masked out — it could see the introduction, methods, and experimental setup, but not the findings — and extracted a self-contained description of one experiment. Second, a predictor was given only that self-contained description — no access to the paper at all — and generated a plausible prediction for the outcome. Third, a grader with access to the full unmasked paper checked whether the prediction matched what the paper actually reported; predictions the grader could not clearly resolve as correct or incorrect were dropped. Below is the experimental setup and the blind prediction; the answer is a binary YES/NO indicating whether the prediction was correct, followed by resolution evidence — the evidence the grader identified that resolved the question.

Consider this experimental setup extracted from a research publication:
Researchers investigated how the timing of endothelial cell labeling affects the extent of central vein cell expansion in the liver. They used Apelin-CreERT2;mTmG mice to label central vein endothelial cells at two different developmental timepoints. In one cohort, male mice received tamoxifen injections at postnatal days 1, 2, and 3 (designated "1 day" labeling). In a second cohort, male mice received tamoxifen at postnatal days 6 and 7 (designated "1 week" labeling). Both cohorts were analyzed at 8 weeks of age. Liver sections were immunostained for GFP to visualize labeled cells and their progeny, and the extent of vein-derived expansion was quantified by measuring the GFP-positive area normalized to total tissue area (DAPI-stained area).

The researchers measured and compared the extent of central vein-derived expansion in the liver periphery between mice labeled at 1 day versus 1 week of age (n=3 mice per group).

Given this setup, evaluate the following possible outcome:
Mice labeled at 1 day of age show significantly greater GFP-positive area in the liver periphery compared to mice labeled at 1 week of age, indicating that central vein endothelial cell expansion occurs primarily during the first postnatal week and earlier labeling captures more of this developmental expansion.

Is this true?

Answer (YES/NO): YES